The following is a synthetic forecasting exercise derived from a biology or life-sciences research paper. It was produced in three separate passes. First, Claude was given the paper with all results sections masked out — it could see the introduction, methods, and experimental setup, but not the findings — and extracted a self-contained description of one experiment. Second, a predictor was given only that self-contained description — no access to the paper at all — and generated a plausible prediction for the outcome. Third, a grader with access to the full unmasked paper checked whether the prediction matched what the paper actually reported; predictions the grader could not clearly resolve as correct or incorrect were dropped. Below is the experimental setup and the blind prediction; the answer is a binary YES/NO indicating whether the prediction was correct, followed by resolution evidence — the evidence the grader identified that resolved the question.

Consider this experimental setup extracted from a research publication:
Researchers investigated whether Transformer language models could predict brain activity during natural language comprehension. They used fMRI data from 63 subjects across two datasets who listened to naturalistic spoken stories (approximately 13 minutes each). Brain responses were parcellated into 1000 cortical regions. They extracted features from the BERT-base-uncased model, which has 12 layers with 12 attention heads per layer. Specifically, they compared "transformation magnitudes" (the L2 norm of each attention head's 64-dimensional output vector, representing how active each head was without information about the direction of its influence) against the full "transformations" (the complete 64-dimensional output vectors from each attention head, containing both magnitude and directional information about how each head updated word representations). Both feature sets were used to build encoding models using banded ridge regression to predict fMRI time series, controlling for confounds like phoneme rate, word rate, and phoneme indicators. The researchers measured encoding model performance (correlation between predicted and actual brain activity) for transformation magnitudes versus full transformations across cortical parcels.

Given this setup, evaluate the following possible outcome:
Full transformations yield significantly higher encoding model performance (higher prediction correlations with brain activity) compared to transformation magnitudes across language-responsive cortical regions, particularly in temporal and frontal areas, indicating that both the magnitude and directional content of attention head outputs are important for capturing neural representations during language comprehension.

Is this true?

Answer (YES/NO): NO